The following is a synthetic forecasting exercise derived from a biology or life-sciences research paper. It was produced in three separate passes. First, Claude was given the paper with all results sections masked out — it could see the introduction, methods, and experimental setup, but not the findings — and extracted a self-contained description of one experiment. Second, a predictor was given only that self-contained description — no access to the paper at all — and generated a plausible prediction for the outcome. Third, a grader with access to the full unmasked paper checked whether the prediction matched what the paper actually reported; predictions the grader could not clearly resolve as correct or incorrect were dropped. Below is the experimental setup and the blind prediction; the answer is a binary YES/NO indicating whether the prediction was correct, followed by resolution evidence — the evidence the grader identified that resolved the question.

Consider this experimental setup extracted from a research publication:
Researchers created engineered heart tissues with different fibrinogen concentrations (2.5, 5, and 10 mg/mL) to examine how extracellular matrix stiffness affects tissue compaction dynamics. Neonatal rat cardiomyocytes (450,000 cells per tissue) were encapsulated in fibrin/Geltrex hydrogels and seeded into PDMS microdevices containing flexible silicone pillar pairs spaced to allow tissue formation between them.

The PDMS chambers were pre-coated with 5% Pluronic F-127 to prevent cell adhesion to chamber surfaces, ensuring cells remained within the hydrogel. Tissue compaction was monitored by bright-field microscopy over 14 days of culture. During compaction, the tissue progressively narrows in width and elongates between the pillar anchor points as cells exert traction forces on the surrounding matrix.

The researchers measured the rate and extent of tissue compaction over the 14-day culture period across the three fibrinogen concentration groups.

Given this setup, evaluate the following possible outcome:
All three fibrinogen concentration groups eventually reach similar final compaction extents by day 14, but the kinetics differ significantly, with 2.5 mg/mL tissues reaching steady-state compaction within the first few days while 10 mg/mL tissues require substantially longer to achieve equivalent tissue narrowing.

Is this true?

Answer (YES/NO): NO